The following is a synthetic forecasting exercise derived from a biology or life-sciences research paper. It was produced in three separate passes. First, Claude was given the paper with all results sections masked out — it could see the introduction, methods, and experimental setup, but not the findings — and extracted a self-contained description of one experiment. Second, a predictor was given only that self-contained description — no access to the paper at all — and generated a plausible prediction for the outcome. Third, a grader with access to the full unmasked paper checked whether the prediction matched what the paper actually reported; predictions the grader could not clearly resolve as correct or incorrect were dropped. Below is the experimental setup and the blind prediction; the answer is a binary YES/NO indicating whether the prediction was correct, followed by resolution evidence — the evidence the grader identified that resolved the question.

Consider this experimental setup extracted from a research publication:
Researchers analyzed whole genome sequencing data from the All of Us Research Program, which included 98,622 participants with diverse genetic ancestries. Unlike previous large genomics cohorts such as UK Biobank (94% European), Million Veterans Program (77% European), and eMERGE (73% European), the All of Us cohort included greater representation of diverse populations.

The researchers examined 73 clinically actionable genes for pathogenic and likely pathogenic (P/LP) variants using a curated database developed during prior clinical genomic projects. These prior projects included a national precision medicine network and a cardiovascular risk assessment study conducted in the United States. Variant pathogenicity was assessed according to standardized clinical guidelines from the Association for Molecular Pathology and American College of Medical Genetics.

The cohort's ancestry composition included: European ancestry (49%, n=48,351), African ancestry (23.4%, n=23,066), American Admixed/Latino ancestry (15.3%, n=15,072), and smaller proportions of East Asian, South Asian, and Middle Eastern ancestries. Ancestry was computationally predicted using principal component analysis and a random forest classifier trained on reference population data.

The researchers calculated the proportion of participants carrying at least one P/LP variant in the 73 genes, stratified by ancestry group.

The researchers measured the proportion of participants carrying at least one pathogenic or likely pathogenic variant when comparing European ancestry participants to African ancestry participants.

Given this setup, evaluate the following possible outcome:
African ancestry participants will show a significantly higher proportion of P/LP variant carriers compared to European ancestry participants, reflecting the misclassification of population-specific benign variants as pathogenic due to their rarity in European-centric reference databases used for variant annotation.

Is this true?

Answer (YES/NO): NO